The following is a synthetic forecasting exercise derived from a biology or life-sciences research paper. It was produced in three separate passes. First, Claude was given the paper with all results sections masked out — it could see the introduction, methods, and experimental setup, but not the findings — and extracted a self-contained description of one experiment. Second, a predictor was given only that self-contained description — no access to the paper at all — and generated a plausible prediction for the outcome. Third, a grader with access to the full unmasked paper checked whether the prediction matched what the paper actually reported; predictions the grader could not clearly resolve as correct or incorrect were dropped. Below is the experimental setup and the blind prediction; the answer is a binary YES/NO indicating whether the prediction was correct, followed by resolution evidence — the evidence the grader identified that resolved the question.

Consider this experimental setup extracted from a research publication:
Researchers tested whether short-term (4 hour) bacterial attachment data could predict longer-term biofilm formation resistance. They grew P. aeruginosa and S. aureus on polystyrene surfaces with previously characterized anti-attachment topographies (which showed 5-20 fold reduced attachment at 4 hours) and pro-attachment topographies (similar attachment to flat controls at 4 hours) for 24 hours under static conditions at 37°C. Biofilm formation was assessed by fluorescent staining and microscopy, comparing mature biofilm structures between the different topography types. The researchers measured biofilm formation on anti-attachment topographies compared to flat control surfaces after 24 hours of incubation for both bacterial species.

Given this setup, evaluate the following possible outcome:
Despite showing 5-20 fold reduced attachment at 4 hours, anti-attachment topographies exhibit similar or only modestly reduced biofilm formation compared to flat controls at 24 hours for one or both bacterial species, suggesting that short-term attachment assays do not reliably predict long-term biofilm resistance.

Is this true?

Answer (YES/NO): NO